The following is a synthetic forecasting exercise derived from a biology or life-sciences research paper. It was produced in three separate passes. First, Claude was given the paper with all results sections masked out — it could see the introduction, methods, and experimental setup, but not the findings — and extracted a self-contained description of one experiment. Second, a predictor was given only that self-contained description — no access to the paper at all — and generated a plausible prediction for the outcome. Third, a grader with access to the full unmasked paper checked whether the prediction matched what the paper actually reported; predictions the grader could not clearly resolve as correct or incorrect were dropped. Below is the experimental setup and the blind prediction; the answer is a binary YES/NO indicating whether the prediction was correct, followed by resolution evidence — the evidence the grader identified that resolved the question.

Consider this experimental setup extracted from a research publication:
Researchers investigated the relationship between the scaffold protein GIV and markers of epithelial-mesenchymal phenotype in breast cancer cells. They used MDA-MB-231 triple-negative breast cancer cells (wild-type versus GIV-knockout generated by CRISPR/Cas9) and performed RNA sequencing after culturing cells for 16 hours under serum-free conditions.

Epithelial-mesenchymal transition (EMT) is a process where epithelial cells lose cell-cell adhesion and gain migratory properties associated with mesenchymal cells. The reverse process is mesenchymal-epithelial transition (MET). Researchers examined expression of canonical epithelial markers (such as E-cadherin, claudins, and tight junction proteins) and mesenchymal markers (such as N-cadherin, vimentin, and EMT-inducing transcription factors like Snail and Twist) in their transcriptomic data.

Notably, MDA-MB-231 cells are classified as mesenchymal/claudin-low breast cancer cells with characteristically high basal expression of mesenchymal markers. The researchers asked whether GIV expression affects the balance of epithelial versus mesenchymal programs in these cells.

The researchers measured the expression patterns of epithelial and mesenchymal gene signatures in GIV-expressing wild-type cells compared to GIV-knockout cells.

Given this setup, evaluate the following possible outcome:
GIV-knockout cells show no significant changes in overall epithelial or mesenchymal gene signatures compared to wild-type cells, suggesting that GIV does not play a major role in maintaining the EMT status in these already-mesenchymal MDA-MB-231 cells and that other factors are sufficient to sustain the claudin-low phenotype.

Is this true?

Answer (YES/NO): NO